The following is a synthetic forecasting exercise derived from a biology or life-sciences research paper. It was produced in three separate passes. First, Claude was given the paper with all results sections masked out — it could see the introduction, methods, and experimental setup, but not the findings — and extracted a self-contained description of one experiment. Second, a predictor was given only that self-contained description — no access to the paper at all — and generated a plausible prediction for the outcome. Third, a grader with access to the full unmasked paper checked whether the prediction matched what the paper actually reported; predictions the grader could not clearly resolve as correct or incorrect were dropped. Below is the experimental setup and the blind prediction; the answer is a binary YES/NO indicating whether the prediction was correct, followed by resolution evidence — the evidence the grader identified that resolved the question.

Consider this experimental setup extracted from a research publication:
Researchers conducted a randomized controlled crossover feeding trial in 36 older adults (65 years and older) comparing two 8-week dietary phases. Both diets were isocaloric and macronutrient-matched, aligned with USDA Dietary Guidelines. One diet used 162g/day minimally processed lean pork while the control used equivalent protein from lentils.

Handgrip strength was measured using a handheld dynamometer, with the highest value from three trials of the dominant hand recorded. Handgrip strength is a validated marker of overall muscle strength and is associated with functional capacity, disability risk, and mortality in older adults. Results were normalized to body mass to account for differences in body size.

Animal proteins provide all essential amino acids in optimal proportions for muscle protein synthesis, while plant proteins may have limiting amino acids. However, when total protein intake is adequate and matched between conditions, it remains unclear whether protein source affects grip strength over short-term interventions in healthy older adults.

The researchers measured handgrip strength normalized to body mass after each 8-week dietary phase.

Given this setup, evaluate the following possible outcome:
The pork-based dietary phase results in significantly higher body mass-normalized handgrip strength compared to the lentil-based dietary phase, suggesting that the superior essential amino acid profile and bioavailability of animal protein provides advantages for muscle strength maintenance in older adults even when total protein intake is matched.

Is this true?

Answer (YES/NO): NO